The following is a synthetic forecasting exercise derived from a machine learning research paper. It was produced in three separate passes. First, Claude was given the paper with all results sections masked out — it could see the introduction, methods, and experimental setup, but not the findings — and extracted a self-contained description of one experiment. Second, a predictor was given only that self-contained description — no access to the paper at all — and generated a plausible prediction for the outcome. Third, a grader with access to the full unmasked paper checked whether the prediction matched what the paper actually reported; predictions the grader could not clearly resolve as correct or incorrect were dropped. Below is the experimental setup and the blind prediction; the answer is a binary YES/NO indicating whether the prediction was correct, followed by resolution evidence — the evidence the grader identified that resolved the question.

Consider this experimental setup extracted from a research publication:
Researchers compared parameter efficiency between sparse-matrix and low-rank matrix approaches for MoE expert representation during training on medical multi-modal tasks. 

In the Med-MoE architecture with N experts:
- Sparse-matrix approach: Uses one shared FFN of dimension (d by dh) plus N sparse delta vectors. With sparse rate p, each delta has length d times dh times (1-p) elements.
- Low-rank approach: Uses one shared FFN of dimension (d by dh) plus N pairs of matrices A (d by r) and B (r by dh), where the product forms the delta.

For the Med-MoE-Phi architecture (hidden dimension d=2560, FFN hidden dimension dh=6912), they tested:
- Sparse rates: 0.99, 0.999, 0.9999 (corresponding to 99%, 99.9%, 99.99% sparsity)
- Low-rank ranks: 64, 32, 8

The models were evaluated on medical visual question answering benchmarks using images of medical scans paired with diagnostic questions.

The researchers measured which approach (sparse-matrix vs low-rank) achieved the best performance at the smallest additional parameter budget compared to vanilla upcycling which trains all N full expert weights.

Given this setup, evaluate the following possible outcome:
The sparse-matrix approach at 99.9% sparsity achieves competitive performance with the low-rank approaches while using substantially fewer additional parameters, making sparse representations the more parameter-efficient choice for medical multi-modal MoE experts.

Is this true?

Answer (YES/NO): YES